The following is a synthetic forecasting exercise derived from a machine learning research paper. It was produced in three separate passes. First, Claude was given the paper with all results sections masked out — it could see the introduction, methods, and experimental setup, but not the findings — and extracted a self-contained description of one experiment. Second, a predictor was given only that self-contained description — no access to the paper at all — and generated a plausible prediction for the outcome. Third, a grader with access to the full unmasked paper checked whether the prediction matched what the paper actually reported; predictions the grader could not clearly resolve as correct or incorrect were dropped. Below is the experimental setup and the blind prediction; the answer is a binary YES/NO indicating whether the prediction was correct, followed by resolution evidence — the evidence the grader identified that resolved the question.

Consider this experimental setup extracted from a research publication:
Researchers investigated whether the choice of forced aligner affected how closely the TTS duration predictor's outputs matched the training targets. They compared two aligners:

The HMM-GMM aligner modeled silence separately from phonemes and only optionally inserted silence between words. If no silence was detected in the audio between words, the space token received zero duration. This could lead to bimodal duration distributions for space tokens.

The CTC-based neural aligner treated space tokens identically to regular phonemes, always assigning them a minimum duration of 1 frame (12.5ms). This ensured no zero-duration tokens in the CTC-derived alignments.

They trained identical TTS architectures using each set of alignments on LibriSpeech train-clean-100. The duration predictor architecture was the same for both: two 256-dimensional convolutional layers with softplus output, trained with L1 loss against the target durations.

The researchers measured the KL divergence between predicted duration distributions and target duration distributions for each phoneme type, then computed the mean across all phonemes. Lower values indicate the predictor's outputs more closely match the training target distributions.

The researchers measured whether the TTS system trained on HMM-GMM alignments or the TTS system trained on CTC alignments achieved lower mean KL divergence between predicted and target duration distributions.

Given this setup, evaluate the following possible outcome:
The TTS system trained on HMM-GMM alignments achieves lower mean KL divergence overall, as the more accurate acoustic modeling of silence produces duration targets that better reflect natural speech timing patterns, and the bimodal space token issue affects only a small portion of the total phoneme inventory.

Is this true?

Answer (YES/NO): YES